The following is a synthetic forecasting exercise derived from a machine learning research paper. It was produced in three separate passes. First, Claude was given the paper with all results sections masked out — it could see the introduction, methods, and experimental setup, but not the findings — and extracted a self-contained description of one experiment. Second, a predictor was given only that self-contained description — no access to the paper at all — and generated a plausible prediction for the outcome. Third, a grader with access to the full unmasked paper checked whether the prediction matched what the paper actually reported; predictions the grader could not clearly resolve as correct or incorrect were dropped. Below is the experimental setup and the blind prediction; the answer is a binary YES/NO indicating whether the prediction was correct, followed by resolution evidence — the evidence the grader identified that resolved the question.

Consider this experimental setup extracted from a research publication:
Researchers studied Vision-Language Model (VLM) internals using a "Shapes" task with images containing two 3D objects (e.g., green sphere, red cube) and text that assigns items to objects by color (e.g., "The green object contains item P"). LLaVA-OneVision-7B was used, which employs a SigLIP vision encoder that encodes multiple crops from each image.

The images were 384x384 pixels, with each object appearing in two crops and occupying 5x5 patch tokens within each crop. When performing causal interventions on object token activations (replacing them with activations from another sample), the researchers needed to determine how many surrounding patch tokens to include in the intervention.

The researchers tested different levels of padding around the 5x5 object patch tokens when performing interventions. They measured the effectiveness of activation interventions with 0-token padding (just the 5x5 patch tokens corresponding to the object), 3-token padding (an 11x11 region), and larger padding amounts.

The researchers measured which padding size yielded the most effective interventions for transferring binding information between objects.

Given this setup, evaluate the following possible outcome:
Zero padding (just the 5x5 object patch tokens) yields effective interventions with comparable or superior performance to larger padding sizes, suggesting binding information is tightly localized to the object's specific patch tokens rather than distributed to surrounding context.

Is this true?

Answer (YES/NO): NO